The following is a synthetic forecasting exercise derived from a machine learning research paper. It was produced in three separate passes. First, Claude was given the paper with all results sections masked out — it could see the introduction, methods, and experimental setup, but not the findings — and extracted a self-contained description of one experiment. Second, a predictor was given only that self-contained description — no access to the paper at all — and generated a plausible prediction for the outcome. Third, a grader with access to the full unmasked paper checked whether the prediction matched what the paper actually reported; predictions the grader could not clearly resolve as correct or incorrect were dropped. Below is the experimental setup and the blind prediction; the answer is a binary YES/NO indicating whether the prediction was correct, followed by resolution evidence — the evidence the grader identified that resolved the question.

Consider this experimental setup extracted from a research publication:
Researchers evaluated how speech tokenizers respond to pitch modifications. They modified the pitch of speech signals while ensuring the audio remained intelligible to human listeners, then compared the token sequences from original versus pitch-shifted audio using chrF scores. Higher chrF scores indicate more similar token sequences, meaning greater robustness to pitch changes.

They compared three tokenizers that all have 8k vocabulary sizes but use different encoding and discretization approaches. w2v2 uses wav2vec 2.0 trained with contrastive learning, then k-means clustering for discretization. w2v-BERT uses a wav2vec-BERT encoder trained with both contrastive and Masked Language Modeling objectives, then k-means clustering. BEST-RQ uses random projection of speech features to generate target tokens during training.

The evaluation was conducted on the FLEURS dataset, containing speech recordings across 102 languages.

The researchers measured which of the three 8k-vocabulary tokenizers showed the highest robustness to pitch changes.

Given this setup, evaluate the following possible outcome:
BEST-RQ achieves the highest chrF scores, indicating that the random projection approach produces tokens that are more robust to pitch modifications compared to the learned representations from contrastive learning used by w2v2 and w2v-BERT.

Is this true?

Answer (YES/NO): NO